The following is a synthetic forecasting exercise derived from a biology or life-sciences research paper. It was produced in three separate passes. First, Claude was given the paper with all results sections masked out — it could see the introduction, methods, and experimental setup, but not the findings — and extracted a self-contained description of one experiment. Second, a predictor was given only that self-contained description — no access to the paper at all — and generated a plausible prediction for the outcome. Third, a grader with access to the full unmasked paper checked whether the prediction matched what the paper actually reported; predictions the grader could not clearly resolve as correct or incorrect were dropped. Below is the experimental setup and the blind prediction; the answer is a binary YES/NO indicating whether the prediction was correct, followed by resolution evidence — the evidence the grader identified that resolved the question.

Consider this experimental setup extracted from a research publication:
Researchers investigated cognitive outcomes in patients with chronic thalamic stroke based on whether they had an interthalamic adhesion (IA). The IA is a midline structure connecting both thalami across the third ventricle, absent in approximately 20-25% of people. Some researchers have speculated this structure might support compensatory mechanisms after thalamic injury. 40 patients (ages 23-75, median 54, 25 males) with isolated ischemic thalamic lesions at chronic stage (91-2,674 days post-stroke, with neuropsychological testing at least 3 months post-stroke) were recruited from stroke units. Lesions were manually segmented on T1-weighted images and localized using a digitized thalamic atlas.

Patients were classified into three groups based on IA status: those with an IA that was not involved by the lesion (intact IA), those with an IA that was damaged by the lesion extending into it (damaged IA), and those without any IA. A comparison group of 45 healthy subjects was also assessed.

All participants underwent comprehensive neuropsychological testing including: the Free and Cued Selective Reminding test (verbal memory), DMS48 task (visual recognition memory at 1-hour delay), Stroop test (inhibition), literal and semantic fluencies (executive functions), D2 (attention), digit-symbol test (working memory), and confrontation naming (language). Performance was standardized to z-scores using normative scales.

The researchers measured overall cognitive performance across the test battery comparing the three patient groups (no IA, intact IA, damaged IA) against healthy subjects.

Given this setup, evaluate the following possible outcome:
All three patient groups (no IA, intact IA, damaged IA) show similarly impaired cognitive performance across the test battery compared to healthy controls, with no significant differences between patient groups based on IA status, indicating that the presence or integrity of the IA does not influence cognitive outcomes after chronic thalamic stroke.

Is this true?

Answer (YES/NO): NO